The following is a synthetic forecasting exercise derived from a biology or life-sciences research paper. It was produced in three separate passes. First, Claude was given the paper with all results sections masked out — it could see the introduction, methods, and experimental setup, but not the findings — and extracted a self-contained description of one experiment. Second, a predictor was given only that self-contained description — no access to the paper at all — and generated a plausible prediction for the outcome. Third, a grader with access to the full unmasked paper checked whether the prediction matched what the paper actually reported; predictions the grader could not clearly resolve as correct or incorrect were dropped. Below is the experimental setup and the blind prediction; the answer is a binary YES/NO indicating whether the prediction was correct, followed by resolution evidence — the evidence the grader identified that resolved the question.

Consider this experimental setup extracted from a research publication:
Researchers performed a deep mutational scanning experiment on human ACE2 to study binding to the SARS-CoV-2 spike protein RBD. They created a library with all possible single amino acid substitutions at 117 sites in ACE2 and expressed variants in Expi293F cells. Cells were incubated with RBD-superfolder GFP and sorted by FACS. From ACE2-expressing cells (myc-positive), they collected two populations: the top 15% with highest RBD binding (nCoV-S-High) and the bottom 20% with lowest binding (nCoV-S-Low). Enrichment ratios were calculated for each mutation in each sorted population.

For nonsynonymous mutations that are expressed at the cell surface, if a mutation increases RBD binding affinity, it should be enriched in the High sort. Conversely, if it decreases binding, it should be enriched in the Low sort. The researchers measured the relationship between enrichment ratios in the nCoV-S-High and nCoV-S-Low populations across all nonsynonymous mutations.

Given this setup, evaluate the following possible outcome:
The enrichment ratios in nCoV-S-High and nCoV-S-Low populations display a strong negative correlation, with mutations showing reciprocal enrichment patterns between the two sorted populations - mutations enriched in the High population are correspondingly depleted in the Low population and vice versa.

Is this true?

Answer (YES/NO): NO